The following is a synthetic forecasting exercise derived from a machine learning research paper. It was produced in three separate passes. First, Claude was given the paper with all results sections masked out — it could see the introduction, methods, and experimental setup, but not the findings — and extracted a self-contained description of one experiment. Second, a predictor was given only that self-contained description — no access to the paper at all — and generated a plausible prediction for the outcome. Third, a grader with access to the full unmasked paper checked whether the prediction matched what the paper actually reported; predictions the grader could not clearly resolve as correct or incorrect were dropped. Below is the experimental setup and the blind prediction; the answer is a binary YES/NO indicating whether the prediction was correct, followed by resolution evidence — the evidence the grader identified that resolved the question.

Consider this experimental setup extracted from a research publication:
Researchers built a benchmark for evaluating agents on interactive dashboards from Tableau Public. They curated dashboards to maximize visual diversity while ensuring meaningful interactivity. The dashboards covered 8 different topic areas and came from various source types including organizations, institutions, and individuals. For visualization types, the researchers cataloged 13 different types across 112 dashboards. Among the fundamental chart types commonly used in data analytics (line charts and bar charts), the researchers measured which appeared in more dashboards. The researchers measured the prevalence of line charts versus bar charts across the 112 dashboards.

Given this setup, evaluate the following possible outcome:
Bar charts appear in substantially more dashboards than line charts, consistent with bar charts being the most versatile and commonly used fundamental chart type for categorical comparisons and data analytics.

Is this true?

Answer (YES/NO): NO